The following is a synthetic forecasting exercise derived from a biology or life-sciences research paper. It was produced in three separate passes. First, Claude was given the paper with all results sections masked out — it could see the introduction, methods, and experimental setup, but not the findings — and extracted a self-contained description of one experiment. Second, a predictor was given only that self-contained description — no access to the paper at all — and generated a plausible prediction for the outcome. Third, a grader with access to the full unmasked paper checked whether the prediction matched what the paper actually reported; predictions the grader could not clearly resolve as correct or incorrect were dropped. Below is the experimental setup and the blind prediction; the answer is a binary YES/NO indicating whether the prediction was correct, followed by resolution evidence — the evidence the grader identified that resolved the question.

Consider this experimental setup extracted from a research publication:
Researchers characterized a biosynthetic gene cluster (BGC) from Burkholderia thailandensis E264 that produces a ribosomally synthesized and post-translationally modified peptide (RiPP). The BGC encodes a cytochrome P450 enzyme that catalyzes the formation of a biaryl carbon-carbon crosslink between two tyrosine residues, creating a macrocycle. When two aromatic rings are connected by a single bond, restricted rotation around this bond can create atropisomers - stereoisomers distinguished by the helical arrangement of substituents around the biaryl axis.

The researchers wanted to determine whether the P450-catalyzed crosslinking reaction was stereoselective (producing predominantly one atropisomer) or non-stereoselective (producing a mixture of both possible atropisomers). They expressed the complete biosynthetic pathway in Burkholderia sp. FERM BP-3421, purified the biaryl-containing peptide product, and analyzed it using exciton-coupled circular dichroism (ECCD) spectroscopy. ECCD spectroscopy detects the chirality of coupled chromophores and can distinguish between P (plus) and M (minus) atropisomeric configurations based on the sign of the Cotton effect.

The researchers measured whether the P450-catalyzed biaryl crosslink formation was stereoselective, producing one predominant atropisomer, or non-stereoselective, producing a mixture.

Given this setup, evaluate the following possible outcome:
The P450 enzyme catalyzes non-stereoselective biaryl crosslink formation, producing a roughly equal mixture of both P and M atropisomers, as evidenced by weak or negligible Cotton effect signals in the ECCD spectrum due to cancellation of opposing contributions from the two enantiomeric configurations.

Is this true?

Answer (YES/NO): NO